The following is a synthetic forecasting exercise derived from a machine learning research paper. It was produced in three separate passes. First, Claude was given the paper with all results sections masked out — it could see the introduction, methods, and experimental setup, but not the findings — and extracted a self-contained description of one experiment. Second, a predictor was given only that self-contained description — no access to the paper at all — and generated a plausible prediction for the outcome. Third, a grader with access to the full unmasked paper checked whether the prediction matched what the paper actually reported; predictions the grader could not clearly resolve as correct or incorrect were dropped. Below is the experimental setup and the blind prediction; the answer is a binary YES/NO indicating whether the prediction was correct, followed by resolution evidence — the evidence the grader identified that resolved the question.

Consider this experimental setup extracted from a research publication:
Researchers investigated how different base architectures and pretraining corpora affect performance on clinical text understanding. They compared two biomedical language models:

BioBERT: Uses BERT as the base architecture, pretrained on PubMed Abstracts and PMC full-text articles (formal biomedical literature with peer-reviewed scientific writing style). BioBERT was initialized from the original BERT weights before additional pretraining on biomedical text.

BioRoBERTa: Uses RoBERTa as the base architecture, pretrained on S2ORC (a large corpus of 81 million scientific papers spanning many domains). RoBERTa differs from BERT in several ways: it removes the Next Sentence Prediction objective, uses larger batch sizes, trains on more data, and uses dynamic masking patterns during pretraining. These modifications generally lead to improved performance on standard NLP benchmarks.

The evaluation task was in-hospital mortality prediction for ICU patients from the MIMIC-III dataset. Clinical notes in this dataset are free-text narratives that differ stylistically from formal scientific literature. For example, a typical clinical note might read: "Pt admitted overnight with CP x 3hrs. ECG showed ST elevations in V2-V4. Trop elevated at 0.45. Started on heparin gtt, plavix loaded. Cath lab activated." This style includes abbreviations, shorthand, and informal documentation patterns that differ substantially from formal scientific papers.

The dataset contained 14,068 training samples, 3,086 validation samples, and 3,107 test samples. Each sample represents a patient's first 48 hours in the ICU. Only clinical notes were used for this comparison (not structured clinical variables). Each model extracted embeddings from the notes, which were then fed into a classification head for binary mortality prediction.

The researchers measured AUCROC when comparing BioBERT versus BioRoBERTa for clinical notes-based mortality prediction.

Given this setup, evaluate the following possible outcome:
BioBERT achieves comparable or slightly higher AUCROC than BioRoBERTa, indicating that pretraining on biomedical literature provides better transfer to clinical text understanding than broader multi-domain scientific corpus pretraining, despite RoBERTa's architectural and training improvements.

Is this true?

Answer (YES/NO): YES